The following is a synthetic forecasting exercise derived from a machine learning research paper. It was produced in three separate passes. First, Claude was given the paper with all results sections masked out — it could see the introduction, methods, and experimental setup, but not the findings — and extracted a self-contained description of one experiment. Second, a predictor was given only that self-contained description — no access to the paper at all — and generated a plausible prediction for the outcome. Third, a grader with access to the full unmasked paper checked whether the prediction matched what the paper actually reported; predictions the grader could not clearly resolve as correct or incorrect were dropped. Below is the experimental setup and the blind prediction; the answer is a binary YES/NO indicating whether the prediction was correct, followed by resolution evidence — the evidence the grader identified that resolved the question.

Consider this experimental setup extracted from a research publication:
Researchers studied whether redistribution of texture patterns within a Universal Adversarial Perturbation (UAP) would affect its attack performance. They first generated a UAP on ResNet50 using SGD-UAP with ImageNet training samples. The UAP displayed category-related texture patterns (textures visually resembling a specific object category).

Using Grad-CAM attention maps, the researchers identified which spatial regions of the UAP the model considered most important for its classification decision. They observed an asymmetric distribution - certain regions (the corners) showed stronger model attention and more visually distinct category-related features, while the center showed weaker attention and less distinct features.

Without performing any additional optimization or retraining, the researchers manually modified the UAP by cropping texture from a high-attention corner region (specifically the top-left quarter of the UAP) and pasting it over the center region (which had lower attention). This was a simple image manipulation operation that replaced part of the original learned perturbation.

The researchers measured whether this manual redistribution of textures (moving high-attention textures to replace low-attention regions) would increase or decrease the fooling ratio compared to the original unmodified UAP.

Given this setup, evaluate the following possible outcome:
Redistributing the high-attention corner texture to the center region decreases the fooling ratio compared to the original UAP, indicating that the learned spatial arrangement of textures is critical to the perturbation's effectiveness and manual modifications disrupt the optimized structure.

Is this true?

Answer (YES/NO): NO